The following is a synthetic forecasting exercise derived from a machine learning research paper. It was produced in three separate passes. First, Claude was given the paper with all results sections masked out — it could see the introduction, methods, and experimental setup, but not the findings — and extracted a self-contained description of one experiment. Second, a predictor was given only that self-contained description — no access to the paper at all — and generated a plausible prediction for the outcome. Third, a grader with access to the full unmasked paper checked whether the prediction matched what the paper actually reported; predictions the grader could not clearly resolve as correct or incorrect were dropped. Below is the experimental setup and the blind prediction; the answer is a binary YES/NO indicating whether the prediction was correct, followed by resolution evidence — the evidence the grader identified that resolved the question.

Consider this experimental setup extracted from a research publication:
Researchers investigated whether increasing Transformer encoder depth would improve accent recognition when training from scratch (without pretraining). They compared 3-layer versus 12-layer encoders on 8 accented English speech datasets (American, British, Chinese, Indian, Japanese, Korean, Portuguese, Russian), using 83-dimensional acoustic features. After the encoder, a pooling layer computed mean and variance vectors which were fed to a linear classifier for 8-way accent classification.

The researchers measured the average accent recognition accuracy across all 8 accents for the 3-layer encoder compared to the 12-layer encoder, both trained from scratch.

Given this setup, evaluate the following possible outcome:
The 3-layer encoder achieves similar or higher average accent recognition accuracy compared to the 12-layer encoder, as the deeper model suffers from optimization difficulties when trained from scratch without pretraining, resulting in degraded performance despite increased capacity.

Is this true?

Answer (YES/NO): NO